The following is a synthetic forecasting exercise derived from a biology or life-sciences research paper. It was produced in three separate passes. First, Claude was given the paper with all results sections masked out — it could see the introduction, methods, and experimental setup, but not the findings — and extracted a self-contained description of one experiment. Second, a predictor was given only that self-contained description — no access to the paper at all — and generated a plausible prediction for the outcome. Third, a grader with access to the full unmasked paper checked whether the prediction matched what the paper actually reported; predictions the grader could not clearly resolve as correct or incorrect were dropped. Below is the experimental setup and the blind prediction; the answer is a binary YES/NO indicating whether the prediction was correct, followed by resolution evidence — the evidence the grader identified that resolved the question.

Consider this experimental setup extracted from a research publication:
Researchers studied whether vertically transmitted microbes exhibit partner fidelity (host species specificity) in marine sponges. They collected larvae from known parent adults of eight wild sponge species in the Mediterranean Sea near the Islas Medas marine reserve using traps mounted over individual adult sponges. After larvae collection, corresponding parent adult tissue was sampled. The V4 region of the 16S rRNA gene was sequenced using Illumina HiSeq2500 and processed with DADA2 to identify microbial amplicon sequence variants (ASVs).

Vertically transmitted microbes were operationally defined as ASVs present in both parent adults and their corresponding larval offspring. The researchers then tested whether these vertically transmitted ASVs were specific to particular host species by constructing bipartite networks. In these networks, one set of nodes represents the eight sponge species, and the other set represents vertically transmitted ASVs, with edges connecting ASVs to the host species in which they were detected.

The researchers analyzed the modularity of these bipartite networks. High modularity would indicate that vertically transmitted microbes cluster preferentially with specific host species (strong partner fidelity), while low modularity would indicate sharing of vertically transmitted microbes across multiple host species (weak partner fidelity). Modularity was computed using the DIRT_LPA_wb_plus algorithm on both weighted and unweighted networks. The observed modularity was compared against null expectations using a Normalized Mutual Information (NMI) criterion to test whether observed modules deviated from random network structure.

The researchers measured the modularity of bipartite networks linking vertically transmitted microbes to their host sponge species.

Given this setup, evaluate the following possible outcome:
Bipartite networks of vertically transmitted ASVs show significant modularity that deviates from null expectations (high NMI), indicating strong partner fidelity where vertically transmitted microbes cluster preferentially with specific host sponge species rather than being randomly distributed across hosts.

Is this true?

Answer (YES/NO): NO